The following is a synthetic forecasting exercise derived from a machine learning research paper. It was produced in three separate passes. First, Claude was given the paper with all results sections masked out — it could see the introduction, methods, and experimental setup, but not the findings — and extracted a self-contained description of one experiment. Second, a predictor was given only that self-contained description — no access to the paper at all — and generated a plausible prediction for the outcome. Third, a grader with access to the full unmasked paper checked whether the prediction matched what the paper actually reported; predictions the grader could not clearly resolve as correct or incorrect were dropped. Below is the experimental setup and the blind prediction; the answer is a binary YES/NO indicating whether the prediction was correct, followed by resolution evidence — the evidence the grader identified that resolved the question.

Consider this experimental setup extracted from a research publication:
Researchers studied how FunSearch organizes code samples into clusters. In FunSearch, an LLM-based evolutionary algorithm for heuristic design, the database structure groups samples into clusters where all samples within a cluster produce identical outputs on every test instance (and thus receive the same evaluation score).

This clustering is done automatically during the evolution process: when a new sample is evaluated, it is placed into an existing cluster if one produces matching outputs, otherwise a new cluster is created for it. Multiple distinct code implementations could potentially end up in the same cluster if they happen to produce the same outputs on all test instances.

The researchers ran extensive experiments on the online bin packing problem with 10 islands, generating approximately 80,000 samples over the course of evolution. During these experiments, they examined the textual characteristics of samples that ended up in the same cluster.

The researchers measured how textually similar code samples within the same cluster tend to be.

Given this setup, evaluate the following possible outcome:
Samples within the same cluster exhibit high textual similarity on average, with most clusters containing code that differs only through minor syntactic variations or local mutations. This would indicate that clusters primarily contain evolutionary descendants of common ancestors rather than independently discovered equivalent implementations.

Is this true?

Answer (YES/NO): YES